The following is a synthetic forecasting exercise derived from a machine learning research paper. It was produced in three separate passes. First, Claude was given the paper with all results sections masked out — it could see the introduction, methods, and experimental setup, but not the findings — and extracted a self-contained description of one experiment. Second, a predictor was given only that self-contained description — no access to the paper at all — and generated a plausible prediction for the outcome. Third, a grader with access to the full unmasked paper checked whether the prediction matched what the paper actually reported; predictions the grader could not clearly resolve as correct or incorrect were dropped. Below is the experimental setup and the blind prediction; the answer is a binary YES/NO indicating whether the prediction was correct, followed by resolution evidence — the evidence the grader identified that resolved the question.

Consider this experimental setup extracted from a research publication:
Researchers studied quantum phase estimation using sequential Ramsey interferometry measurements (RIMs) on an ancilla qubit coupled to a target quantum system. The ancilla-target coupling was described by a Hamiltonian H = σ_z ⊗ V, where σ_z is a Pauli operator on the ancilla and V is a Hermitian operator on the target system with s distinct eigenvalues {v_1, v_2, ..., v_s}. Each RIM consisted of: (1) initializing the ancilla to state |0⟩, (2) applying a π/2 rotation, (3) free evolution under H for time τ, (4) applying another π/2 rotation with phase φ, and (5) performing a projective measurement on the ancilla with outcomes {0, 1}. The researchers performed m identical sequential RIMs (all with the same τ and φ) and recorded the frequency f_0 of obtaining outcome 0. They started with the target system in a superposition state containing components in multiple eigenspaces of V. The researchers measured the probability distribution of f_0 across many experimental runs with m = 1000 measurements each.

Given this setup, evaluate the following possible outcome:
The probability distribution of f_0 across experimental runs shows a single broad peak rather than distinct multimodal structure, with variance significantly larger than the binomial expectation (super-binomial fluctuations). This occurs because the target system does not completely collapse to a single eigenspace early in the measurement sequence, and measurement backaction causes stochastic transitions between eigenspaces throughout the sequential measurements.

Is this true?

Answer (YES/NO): NO